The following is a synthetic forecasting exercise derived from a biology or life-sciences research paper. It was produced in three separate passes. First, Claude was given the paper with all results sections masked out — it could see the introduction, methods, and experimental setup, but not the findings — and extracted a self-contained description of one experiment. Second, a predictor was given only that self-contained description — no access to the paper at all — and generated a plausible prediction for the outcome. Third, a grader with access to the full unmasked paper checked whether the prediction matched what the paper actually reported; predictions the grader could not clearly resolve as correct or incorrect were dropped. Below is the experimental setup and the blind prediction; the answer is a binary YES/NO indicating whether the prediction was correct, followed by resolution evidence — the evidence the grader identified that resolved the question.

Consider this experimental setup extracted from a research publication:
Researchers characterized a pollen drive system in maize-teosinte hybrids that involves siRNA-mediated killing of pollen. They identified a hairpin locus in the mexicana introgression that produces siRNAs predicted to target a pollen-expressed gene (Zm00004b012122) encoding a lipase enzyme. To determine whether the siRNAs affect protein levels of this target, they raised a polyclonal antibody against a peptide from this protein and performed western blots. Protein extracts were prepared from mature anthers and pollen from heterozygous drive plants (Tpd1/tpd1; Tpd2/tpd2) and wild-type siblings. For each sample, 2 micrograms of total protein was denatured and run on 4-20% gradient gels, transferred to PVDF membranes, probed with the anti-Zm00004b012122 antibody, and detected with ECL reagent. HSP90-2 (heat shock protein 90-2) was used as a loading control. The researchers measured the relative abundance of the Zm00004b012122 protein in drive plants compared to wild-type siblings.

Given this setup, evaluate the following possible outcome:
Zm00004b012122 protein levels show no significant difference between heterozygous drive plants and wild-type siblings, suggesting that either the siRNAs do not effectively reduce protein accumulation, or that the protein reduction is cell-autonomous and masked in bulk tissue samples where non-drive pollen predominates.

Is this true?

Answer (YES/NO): NO